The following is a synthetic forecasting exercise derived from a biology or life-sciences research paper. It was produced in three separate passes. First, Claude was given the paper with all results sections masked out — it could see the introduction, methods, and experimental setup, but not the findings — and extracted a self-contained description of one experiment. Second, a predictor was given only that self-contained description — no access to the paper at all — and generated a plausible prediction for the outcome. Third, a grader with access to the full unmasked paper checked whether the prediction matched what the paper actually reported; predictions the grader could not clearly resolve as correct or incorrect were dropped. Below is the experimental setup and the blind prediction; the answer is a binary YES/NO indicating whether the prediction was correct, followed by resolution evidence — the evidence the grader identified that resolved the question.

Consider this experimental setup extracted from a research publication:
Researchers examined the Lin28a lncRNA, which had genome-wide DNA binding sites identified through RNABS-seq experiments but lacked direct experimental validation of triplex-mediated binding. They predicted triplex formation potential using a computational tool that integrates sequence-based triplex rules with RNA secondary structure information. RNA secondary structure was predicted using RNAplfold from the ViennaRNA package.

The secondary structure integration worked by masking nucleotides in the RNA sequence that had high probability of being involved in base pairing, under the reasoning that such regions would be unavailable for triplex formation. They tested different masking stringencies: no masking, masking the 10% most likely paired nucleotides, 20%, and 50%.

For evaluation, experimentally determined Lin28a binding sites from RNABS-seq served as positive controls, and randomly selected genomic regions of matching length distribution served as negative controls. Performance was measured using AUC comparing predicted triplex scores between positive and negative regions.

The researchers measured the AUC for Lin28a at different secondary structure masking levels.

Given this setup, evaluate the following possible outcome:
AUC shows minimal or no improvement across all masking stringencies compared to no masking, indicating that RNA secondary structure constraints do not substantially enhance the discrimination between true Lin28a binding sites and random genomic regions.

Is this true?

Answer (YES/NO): NO